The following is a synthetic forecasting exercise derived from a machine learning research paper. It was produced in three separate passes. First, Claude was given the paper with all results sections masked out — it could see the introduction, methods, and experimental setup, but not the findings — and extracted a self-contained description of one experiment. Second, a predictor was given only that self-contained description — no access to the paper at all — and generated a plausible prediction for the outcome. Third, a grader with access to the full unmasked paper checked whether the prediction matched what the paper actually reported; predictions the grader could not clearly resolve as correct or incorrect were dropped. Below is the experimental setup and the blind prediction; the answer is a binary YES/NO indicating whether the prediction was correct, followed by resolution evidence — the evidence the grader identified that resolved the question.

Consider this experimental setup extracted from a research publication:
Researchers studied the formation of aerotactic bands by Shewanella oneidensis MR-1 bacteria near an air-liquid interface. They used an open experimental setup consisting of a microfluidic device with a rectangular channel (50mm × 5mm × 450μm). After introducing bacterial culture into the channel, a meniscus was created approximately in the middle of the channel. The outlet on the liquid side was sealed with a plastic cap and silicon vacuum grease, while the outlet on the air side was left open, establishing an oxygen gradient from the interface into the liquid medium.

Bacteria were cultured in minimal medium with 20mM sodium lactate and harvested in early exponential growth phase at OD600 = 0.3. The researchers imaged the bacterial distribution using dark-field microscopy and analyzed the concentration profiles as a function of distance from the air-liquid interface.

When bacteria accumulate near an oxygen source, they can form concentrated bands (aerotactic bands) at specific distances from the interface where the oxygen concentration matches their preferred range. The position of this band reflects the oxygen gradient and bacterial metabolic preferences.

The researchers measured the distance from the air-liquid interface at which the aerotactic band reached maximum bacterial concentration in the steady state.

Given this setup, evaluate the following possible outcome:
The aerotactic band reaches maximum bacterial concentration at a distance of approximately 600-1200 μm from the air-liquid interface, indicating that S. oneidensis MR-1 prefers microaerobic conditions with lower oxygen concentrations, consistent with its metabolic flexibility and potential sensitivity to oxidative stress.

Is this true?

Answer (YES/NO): YES